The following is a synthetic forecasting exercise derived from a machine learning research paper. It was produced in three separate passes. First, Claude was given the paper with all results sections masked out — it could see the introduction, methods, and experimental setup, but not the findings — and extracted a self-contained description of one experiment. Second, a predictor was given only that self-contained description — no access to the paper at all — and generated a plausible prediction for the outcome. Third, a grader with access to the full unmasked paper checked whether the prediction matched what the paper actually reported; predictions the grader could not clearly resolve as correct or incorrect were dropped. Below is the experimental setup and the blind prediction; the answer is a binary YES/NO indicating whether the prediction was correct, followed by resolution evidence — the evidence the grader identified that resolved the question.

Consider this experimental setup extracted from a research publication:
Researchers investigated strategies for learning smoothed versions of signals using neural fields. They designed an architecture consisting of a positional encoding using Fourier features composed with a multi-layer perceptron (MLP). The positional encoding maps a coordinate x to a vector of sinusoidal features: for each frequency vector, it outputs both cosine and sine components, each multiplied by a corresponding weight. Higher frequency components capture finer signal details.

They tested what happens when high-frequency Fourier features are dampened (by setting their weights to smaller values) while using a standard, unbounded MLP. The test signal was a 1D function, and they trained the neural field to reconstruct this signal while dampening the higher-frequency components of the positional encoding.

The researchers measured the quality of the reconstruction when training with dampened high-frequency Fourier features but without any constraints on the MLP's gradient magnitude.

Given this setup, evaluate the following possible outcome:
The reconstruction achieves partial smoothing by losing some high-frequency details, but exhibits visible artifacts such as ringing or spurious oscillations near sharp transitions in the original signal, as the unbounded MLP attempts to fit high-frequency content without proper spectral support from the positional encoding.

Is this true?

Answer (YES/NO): YES